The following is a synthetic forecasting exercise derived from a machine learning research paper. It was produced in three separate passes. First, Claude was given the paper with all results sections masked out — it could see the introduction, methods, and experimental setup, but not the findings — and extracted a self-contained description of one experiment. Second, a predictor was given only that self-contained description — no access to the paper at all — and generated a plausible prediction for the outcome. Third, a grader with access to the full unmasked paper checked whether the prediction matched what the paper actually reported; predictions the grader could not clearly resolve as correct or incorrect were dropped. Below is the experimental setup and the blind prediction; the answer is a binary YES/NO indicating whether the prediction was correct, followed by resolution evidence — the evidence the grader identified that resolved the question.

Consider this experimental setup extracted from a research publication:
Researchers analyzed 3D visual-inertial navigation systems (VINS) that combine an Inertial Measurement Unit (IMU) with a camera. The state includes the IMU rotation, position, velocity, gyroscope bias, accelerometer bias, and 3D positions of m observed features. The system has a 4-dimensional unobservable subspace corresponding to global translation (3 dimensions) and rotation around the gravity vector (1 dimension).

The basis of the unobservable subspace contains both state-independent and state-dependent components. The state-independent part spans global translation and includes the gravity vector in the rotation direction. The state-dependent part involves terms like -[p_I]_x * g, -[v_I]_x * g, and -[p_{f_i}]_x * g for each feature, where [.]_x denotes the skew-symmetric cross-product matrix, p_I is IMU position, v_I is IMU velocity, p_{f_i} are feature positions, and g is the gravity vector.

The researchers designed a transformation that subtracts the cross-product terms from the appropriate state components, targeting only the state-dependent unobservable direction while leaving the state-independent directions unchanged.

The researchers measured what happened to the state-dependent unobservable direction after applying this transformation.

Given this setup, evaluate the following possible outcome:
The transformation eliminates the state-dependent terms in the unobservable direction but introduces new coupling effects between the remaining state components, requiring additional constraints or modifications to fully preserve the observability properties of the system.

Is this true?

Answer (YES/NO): NO